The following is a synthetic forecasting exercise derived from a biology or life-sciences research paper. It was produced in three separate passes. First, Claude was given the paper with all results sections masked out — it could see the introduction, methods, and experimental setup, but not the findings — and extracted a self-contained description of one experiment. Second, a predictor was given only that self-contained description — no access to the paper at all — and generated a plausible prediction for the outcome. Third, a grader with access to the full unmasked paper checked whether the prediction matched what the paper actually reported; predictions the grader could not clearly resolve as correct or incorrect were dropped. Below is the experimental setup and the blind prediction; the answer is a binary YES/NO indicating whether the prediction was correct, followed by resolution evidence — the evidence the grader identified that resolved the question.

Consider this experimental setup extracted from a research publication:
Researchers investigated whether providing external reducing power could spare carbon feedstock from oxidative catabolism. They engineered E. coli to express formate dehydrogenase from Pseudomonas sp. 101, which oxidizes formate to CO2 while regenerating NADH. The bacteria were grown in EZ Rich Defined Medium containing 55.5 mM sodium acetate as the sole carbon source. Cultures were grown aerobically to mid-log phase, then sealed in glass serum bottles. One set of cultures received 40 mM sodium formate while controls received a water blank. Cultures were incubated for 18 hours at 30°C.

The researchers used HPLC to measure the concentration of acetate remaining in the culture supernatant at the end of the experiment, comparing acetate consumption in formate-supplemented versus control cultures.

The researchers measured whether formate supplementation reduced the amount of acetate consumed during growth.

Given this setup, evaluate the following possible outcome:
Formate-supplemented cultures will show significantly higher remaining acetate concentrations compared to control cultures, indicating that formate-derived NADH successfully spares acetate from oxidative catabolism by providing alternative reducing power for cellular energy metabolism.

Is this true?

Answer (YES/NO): YES